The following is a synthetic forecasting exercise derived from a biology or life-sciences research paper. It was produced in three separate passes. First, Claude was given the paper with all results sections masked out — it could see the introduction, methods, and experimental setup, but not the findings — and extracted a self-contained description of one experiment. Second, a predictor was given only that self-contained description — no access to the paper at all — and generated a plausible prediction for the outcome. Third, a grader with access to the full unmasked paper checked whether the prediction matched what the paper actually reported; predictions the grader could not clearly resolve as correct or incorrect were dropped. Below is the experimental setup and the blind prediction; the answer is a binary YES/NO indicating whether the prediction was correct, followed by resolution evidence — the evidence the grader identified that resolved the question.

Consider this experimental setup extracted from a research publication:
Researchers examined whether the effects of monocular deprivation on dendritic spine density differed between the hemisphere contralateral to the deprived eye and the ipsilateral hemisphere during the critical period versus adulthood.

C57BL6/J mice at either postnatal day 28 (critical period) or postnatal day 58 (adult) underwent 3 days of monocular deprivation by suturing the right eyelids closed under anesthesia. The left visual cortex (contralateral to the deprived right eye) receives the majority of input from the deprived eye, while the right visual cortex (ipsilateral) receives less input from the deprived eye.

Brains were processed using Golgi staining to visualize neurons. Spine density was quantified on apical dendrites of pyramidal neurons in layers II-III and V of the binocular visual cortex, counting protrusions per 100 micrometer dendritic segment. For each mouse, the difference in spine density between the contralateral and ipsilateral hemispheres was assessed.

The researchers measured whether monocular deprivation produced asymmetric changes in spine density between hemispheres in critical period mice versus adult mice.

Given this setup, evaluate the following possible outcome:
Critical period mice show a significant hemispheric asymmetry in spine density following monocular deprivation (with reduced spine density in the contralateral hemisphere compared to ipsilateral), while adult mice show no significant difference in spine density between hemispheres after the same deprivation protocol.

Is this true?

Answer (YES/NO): YES